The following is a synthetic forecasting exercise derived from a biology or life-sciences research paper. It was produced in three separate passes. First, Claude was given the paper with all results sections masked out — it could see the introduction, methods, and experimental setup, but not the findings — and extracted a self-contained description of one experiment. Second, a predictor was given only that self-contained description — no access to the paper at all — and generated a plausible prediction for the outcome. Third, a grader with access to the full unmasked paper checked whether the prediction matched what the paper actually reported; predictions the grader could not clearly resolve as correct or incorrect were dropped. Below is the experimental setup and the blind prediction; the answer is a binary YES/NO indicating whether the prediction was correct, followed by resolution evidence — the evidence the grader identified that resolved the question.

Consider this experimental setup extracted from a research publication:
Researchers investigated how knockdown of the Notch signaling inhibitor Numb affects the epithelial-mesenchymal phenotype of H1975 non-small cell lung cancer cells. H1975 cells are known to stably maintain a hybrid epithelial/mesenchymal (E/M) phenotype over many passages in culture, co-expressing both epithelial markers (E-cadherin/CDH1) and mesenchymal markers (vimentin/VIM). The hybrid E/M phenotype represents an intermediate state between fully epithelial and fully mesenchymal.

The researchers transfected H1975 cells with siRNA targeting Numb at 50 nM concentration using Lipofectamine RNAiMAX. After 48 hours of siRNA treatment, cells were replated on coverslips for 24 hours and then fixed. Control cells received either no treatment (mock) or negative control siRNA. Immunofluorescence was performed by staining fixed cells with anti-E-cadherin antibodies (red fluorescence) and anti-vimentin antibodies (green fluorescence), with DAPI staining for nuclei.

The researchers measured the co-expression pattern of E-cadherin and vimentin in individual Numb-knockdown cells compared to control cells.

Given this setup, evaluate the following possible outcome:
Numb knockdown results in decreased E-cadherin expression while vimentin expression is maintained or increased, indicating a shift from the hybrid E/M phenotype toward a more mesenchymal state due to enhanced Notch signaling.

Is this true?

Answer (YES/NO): YES